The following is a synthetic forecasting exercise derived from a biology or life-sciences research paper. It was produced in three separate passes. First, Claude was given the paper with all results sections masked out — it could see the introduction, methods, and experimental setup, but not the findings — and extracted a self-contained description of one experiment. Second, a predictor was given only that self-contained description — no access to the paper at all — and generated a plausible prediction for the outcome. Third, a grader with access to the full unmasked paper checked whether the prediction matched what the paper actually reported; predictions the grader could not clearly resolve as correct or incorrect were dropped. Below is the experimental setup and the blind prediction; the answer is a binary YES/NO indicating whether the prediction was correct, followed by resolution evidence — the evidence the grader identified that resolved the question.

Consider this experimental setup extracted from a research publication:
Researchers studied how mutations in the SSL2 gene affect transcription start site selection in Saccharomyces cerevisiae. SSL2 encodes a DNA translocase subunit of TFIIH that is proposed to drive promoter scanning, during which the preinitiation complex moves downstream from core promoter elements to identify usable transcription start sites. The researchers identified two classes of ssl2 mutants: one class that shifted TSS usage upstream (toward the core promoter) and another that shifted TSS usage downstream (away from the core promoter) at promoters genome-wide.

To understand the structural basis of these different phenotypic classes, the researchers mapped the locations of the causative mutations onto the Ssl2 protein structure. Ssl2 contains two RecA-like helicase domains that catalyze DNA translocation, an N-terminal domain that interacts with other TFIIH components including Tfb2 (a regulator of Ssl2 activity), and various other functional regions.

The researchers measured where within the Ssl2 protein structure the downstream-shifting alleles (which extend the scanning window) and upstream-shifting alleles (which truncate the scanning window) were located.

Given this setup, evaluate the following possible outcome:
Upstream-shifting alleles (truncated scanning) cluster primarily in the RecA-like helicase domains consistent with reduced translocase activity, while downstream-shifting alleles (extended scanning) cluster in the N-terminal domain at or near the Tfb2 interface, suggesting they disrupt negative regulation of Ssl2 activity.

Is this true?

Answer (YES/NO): NO